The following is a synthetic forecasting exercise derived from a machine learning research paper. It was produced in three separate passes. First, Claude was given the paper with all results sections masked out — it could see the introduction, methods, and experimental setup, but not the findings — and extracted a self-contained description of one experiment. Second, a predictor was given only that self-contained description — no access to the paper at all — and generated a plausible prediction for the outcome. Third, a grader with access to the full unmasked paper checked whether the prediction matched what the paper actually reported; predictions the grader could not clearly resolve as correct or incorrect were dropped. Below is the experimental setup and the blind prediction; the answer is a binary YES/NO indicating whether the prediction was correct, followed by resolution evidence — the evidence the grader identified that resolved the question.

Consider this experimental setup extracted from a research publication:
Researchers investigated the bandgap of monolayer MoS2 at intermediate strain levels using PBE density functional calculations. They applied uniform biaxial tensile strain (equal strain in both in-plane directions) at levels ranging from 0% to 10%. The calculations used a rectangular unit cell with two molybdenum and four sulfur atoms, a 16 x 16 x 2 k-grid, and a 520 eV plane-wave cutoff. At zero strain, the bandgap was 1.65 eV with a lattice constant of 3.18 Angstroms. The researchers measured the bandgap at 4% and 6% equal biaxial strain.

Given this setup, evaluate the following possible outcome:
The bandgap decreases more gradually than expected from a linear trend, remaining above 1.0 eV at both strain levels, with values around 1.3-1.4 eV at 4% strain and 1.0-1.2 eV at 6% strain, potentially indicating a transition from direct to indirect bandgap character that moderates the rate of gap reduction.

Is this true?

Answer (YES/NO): NO